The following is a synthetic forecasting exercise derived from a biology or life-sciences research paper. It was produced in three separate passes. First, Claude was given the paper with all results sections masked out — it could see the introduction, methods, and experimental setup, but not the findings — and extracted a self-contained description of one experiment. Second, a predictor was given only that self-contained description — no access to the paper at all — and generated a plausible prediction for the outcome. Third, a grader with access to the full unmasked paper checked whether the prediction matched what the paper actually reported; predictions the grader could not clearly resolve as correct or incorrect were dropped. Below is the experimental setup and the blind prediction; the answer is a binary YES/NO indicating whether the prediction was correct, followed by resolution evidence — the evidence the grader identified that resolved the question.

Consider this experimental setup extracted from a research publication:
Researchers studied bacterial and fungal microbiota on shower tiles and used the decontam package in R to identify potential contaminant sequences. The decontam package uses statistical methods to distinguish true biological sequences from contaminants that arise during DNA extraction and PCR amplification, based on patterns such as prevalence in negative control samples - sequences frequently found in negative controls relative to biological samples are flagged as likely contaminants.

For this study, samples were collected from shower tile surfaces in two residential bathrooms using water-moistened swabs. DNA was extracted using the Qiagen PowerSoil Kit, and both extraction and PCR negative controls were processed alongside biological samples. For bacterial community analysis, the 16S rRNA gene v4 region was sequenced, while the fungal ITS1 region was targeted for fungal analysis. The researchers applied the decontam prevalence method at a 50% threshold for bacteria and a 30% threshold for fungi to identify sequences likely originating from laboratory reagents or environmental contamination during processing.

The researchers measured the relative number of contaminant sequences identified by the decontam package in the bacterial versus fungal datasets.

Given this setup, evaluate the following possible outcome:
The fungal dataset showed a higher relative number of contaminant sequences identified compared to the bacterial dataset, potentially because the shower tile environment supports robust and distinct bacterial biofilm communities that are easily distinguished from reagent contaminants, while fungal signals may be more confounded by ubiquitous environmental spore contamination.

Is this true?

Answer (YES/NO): NO